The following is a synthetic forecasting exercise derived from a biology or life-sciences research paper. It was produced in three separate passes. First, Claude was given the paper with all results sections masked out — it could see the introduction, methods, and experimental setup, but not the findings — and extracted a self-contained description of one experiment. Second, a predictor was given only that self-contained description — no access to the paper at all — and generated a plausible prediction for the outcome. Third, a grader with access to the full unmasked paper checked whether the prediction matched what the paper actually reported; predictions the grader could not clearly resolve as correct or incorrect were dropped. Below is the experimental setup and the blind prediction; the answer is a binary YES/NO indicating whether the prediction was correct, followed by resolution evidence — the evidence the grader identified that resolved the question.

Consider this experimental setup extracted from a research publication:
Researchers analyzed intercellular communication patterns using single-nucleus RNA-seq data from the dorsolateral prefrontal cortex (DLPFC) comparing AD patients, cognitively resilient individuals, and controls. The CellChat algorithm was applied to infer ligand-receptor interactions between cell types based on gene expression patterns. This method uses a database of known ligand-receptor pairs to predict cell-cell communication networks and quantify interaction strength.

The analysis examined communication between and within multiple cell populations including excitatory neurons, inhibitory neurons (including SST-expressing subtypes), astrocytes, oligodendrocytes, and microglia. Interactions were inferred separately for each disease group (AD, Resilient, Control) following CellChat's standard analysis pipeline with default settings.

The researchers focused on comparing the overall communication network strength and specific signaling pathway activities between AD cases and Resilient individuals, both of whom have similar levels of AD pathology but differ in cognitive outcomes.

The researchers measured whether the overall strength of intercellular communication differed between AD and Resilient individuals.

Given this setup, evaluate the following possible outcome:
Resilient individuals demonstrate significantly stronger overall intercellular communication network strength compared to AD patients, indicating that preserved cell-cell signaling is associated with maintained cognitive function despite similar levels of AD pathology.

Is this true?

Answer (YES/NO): YES